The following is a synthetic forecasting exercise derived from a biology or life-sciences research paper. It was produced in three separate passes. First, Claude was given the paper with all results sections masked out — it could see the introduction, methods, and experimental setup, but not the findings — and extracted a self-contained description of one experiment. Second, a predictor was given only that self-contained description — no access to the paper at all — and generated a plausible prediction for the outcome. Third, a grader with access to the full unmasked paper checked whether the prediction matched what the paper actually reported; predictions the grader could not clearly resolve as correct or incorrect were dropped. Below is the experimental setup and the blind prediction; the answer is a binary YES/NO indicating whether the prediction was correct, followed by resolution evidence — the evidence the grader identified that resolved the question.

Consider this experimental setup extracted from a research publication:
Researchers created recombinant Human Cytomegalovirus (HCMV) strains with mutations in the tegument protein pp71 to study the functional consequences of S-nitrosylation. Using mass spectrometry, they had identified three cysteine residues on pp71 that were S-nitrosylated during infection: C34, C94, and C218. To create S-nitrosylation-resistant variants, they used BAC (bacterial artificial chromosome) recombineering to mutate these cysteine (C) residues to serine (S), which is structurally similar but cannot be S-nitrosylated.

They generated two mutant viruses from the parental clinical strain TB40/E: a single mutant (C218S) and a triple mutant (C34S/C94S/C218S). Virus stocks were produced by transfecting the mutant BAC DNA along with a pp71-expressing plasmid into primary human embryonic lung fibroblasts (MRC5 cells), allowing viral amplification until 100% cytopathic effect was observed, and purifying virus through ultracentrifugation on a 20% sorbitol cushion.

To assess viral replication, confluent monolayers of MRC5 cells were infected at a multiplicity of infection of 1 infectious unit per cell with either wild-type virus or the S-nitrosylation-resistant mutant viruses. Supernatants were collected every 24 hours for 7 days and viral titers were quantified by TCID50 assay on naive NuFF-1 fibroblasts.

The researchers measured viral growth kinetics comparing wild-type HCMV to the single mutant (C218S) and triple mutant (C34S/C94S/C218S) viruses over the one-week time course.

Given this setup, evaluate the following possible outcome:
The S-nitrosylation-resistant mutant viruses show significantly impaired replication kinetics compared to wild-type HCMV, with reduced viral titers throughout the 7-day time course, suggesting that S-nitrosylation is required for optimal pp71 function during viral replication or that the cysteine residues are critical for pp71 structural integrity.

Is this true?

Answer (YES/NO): NO